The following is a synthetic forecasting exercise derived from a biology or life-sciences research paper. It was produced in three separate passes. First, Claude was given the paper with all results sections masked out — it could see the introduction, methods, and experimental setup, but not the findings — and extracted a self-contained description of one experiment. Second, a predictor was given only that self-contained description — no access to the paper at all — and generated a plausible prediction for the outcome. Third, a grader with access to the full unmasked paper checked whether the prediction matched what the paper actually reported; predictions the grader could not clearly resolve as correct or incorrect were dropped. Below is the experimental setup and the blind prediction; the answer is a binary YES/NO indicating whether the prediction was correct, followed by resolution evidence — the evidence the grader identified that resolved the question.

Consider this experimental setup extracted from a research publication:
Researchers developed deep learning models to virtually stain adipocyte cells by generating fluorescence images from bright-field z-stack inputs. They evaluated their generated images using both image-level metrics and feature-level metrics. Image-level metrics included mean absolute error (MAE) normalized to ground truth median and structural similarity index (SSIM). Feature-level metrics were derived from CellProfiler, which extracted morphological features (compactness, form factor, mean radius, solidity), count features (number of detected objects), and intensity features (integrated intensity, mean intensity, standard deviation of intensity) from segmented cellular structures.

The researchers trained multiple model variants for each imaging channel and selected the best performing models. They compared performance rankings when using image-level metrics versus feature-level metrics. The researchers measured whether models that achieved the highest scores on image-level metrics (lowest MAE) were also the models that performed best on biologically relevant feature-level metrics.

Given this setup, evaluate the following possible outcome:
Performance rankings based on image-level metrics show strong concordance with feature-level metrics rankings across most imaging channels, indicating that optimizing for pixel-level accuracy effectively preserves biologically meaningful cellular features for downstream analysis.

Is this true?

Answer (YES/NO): NO